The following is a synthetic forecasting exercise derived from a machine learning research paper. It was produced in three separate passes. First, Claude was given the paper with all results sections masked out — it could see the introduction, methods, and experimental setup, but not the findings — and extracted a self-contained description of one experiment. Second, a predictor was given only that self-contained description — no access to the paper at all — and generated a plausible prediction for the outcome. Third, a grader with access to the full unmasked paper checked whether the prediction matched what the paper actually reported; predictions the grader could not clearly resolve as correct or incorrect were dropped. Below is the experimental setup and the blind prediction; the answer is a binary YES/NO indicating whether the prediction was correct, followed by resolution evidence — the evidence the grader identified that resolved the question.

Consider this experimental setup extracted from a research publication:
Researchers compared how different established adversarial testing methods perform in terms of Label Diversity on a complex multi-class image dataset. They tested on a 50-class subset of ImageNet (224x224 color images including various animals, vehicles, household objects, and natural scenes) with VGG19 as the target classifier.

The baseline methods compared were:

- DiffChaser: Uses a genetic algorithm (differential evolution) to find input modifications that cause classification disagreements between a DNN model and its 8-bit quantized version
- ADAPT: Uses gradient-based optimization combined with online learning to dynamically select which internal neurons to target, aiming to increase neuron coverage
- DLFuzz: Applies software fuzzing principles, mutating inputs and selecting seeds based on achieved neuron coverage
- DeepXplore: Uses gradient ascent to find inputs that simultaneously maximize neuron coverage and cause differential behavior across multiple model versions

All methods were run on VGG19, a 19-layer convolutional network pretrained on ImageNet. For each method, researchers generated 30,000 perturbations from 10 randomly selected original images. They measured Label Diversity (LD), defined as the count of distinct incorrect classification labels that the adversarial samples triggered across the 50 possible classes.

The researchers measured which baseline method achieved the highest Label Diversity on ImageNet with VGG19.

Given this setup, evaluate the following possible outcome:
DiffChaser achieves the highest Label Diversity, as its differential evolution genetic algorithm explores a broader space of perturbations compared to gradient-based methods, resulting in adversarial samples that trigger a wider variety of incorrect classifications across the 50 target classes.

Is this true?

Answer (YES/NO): NO